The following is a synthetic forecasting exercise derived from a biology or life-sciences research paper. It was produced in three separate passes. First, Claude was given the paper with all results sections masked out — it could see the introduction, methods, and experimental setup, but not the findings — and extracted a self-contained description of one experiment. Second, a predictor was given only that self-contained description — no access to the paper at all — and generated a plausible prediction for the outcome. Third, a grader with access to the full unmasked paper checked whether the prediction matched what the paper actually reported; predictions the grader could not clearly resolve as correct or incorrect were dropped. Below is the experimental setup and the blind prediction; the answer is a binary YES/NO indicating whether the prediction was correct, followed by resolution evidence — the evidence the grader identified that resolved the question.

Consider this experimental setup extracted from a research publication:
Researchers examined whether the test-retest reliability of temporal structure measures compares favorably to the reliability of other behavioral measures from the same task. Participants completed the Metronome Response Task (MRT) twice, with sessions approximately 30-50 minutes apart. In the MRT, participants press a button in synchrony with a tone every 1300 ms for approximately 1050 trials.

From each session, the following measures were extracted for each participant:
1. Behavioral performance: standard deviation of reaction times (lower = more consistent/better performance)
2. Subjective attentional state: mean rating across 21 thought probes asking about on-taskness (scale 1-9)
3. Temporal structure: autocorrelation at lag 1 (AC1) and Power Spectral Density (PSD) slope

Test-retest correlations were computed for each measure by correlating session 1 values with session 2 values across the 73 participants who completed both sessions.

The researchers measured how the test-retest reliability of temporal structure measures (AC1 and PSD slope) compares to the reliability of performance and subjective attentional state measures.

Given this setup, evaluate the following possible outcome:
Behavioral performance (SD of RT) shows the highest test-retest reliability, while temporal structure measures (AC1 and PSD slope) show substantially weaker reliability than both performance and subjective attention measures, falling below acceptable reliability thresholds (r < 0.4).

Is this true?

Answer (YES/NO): NO